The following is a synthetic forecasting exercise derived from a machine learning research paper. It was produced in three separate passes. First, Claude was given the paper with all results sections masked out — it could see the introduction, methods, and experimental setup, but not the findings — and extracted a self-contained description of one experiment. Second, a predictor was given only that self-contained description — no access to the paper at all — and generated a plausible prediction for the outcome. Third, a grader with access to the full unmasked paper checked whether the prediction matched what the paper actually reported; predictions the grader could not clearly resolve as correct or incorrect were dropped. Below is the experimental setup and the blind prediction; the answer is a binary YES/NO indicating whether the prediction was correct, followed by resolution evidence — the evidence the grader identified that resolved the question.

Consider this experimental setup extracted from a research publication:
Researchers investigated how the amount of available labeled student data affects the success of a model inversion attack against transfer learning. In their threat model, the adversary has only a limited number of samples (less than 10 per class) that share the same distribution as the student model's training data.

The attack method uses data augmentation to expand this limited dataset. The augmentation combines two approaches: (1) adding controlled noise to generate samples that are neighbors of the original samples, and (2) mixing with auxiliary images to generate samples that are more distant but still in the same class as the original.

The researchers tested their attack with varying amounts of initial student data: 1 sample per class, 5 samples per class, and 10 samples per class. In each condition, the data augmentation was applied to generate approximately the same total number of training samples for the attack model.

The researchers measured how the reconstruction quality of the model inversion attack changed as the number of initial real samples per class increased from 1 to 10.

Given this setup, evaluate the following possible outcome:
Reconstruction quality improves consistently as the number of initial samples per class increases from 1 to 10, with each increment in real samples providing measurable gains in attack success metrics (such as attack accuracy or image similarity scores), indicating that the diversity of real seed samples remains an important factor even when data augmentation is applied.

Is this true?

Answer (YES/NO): NO